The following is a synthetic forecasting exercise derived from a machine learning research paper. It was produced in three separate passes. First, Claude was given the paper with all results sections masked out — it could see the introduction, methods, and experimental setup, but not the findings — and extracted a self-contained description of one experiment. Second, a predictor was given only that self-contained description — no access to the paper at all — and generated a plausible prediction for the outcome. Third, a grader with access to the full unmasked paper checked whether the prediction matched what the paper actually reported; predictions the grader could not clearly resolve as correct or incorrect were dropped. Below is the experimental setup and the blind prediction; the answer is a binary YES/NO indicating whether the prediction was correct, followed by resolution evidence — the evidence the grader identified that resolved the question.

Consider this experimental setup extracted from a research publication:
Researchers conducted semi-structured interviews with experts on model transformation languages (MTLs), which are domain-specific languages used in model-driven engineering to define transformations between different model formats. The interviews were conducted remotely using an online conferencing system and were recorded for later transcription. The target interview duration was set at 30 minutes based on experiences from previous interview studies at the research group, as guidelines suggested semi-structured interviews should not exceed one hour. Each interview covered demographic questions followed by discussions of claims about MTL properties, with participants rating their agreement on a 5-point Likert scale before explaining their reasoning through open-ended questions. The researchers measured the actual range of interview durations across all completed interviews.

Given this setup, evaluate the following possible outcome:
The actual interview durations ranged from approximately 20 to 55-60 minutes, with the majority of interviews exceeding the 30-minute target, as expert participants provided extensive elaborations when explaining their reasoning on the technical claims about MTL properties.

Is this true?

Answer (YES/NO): NO